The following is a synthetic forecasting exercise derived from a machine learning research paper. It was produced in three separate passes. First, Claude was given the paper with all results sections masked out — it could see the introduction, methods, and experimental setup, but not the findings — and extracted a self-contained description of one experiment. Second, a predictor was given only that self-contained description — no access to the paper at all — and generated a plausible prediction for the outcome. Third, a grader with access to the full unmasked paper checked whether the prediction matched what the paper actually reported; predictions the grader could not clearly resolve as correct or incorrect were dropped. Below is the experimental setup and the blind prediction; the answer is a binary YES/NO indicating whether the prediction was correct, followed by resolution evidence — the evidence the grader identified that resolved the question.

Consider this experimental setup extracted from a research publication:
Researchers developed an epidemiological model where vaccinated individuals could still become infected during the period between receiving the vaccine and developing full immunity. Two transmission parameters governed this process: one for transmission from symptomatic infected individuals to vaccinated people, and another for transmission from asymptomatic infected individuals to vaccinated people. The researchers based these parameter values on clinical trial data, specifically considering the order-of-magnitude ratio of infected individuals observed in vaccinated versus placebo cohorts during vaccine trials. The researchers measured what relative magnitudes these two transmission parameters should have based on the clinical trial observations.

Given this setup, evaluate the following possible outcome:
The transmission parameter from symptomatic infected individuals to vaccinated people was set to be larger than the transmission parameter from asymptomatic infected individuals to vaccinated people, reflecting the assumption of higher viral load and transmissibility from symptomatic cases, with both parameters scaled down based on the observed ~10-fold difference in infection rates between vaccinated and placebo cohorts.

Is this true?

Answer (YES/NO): NO